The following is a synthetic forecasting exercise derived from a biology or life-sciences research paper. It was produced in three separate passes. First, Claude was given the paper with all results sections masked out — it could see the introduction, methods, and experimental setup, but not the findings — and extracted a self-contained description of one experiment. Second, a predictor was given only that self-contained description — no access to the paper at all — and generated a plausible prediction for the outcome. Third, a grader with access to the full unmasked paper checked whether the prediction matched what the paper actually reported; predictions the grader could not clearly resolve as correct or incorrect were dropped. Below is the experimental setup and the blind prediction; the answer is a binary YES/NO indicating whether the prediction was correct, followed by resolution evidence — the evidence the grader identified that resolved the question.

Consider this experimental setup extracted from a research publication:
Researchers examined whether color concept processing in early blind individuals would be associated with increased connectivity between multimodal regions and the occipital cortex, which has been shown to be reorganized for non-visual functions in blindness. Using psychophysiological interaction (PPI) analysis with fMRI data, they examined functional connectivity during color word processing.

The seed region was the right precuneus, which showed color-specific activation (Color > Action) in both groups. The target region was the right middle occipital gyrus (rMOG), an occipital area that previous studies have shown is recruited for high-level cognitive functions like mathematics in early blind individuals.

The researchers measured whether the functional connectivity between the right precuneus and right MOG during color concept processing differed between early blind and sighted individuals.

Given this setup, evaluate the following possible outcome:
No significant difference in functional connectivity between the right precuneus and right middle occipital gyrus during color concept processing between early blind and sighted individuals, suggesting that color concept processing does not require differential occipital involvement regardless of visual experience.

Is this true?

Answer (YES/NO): NO